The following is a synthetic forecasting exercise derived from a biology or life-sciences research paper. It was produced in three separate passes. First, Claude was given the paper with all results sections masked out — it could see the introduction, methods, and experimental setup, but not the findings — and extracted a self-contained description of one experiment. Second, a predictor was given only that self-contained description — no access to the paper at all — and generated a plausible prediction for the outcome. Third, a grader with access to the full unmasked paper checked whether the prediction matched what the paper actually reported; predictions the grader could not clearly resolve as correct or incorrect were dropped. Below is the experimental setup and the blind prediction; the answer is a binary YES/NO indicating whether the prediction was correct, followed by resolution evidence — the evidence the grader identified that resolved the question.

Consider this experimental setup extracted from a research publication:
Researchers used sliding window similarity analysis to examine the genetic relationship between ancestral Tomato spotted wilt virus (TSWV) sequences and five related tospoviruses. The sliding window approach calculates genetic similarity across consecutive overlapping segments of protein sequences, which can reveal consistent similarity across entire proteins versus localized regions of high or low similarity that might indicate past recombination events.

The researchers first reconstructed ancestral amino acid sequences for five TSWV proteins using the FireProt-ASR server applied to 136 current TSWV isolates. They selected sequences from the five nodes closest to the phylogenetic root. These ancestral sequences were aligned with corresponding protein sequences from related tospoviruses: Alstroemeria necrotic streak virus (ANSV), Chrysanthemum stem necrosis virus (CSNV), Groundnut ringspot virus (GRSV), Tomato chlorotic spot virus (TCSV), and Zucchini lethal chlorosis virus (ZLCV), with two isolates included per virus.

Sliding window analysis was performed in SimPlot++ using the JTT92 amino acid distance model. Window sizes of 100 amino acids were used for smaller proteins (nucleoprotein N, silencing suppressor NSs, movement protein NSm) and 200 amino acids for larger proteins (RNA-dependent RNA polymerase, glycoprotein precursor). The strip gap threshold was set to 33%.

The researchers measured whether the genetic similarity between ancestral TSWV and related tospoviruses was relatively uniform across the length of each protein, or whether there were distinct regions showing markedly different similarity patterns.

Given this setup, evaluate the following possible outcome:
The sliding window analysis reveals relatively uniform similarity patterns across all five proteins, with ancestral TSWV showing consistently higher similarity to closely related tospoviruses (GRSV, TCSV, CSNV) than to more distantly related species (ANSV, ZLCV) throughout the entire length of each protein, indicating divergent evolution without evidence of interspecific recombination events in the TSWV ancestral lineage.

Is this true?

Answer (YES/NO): NO